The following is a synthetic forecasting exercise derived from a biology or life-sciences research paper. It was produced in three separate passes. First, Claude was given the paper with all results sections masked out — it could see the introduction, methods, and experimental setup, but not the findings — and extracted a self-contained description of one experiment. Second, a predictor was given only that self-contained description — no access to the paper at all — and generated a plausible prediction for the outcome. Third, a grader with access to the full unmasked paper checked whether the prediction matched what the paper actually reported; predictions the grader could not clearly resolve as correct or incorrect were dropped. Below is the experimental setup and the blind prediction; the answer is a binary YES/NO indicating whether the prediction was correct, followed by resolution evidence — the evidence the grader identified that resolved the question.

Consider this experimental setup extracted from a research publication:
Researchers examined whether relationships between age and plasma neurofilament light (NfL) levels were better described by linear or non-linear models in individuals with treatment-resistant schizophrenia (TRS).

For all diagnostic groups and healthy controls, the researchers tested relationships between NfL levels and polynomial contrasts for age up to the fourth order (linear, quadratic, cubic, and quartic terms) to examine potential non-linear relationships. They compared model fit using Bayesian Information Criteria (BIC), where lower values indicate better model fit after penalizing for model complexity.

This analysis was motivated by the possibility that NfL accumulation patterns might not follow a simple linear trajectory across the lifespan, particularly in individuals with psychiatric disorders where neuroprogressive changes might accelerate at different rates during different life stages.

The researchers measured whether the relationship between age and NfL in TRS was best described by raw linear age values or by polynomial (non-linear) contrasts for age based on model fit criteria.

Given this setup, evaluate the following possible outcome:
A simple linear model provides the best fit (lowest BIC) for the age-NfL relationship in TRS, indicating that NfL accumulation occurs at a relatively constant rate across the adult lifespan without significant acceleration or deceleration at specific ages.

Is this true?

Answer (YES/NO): YES